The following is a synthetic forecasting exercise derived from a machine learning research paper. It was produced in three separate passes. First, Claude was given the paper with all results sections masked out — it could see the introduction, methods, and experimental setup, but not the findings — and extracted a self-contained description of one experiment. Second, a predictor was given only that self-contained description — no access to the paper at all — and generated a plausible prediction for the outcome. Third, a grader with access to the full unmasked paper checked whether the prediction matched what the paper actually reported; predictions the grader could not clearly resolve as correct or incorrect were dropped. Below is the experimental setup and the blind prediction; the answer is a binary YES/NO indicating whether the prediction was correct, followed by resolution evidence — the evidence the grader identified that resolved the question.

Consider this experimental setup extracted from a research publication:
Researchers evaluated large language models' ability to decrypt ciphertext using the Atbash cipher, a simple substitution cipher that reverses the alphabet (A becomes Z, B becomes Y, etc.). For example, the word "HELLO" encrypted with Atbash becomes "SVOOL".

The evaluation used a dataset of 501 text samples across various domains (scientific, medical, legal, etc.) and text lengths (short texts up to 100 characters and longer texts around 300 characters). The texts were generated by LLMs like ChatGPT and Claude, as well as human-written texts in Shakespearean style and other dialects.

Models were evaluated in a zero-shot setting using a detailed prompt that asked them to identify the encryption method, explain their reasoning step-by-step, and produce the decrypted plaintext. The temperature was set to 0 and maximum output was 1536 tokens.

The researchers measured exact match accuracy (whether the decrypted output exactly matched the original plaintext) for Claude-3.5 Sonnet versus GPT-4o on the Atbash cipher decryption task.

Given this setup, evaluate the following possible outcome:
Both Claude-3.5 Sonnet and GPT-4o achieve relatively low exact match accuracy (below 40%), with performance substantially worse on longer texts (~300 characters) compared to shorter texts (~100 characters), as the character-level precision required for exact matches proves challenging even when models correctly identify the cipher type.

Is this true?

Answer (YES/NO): NO